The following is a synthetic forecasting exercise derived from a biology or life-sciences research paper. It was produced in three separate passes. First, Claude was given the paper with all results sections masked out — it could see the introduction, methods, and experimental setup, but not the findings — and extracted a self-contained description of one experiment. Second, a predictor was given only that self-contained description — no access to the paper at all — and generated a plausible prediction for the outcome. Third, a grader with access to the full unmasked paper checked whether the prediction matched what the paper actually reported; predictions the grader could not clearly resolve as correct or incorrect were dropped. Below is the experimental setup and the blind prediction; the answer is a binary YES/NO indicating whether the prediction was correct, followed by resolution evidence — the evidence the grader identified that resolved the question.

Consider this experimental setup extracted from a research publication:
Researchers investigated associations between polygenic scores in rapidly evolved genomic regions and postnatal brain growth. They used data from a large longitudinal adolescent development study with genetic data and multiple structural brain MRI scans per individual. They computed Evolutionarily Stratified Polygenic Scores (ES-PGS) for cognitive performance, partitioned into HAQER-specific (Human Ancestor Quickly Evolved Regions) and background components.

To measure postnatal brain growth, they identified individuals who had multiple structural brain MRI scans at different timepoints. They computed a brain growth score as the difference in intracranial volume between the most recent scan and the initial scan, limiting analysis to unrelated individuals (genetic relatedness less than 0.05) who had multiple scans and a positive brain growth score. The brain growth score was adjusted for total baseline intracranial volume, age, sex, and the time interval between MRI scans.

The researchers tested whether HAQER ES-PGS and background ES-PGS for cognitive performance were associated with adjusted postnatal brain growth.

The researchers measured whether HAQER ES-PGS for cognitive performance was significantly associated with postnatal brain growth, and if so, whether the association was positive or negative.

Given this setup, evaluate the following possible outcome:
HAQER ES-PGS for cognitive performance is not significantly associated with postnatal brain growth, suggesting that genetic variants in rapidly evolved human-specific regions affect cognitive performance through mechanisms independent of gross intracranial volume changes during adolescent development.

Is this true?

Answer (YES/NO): YES